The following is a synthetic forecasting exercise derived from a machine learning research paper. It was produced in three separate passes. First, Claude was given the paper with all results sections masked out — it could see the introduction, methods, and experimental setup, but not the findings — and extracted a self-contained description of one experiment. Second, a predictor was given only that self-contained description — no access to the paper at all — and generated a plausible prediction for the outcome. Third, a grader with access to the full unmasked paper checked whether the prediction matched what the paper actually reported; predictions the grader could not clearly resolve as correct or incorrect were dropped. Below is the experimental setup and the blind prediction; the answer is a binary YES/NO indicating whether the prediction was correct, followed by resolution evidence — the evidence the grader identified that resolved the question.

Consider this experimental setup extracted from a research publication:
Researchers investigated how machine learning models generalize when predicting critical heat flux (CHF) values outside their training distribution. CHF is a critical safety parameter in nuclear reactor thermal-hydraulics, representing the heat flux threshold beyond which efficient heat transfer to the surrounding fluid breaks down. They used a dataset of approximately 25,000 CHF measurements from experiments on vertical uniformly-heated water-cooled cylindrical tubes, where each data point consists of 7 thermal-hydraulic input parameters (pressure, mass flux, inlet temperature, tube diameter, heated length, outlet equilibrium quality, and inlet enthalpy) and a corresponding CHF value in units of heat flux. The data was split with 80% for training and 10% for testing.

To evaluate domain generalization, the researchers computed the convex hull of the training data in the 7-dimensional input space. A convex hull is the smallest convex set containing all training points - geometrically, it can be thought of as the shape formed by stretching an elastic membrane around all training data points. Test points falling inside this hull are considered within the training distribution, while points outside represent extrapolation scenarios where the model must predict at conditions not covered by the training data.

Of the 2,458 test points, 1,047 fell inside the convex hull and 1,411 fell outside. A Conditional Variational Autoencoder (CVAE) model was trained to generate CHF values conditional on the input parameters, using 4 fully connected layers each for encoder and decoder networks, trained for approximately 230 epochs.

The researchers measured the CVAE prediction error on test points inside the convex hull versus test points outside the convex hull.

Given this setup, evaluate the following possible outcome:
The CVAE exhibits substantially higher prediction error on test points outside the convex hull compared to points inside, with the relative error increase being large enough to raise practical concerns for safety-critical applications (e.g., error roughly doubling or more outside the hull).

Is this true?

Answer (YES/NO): NO